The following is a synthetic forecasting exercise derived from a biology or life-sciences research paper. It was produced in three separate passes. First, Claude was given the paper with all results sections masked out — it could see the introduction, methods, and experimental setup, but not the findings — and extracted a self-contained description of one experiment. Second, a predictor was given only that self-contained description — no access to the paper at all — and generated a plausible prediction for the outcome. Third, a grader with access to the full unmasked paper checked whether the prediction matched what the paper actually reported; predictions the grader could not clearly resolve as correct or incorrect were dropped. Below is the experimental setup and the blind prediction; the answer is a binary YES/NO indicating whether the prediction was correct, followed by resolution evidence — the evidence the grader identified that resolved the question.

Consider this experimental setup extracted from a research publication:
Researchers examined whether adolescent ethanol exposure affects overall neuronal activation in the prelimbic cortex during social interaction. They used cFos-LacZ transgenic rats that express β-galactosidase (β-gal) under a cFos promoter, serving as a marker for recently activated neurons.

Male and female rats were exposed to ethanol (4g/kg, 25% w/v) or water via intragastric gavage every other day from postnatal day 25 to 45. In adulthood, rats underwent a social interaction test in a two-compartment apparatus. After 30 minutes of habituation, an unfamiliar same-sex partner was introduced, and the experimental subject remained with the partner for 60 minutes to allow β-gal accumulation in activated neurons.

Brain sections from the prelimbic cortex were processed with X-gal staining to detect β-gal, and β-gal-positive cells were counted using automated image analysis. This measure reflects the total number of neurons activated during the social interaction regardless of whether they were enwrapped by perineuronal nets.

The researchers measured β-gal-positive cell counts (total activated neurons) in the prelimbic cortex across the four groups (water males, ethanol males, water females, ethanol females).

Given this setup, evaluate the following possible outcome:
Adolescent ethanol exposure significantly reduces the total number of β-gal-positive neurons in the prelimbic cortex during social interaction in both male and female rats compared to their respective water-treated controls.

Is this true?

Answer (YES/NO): NO